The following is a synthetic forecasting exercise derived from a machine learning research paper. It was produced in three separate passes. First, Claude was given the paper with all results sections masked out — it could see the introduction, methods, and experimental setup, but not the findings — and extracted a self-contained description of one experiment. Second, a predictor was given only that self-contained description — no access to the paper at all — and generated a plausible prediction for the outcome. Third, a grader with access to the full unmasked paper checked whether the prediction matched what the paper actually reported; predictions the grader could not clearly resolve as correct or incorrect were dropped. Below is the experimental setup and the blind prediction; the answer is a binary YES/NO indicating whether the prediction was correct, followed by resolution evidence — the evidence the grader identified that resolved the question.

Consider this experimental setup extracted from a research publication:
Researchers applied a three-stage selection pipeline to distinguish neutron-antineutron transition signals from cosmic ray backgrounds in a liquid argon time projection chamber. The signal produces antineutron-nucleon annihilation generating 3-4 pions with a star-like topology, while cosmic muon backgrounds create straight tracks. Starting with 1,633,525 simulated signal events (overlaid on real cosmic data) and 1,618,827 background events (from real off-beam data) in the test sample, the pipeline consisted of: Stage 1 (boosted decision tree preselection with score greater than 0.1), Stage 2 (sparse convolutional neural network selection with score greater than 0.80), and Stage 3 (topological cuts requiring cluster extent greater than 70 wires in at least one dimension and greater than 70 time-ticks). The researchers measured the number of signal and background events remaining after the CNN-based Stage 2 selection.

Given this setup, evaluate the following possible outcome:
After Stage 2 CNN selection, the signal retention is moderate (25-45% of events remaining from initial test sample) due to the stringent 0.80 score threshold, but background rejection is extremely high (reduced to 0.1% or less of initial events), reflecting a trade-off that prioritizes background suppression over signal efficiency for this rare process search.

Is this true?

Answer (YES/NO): NO